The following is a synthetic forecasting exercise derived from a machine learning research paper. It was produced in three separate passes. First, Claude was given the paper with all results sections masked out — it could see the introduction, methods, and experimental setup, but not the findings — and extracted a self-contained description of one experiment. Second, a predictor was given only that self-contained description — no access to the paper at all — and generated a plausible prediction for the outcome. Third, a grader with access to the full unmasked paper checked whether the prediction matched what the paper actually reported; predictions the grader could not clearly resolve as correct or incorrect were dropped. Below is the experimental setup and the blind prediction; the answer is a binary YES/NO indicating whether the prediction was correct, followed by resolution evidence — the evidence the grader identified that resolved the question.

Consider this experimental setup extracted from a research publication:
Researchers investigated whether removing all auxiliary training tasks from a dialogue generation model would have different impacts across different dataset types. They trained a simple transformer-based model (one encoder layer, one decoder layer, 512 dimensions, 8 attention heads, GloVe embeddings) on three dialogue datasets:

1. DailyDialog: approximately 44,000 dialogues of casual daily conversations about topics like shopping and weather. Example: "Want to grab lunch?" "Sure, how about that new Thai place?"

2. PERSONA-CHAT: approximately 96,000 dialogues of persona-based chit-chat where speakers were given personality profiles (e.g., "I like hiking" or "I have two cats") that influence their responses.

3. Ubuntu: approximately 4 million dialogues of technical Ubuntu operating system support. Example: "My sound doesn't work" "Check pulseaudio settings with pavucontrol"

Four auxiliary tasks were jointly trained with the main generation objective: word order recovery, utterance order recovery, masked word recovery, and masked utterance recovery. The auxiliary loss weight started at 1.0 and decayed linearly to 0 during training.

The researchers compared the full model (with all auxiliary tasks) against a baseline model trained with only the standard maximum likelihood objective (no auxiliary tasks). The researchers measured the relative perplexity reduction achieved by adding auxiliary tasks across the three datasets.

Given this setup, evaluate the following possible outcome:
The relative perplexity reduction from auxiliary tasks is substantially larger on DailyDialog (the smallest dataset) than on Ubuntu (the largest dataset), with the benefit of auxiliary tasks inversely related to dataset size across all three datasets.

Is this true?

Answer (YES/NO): NO